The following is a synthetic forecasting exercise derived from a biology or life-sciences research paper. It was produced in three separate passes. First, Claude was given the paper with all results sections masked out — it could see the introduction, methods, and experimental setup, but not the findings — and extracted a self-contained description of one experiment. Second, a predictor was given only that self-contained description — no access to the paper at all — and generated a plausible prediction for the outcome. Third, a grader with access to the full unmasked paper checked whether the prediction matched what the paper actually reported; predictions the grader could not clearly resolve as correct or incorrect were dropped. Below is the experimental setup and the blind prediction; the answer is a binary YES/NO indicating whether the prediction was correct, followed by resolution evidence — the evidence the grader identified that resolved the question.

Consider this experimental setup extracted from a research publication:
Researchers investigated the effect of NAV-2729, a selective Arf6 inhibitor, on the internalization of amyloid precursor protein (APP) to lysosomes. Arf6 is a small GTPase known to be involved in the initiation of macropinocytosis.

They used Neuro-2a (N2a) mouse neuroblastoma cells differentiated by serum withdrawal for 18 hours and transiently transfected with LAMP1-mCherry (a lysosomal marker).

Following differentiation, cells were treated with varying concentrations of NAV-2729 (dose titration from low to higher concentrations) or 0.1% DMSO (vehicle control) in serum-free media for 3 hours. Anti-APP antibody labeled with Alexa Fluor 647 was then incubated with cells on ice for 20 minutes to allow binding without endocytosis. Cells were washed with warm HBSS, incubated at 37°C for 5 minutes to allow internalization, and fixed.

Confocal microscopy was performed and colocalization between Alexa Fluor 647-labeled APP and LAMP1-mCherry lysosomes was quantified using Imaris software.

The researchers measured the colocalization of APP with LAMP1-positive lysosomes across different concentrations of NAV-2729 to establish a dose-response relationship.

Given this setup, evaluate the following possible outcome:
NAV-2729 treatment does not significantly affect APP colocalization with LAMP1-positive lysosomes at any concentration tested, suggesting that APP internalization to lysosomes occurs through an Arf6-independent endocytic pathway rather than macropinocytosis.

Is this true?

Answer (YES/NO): NO